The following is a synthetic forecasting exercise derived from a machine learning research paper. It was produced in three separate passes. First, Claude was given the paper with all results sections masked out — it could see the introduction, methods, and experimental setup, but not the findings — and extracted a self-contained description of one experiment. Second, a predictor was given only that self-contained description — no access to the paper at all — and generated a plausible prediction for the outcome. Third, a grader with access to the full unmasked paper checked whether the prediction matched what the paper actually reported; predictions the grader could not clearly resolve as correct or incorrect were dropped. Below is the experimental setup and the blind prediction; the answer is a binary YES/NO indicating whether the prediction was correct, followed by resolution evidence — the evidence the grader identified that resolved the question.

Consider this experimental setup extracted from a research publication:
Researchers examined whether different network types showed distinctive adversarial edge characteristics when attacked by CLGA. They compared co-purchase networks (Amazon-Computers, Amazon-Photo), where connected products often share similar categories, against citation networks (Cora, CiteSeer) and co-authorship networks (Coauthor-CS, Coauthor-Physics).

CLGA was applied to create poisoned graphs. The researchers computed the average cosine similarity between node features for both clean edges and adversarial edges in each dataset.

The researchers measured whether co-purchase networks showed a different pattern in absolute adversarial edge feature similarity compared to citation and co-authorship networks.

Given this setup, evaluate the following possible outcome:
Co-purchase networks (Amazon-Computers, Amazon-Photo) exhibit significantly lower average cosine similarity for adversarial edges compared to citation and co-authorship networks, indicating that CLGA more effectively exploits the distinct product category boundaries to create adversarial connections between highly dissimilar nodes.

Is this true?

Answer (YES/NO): NO